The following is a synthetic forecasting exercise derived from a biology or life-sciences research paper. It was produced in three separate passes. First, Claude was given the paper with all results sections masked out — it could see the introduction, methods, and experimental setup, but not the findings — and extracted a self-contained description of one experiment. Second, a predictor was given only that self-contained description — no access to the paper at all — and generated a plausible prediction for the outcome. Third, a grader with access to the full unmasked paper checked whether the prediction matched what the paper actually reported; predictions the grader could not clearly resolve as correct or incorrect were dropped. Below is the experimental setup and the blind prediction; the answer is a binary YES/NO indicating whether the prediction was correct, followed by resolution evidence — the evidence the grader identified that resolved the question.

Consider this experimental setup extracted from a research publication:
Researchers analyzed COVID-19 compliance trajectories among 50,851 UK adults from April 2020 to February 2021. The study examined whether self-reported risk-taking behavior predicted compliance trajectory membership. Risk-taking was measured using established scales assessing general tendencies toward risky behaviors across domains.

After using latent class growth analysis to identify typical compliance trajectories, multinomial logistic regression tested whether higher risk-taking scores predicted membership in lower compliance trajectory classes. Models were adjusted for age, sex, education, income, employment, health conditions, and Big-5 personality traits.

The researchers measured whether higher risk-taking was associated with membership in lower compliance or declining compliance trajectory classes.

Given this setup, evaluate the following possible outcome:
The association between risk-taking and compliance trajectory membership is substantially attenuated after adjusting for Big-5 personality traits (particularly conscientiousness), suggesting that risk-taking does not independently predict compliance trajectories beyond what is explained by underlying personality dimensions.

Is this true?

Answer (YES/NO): NO